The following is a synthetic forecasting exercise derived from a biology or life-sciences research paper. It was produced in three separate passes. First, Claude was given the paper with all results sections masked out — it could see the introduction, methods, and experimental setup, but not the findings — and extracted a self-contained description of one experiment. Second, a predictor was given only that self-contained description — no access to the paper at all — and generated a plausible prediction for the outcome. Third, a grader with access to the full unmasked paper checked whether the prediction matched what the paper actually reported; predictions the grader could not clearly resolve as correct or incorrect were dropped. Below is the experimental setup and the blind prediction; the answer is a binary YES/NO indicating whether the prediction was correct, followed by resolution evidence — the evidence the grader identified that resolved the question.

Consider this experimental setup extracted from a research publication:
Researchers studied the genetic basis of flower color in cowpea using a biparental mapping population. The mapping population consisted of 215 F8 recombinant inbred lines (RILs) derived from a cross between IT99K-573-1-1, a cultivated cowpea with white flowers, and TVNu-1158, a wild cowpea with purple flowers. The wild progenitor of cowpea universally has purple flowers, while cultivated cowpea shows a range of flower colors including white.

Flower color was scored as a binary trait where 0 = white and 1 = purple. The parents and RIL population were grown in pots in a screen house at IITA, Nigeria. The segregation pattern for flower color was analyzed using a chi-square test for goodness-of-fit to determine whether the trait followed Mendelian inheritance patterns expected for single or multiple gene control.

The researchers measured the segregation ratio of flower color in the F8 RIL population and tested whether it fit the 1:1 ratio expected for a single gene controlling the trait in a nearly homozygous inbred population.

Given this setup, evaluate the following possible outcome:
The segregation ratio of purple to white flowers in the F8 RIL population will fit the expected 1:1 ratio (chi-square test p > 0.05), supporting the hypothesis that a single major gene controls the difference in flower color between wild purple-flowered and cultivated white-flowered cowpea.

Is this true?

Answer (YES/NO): NO